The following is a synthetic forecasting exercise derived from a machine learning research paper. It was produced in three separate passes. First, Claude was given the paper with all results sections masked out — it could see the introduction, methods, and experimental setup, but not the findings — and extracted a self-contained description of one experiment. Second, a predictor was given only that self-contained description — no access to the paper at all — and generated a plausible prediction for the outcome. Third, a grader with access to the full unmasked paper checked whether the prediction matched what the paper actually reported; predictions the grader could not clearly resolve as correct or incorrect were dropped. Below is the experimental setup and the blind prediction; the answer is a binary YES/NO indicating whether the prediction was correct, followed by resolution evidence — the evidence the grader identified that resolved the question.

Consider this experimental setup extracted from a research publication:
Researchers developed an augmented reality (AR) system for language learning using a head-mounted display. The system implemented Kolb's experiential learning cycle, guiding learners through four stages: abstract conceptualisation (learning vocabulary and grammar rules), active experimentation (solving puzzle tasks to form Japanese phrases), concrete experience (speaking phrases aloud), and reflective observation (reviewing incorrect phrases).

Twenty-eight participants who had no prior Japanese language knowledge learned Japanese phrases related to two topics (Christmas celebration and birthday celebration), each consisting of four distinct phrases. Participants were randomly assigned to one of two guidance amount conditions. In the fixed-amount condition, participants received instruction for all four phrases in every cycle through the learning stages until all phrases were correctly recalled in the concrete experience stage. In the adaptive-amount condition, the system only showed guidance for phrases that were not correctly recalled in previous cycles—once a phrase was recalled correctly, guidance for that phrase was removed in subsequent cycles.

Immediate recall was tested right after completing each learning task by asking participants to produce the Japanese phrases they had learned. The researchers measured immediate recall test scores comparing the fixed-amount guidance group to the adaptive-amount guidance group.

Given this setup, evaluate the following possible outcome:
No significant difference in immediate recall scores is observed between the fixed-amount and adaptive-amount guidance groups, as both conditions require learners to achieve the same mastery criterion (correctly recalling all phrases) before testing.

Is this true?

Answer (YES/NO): NO